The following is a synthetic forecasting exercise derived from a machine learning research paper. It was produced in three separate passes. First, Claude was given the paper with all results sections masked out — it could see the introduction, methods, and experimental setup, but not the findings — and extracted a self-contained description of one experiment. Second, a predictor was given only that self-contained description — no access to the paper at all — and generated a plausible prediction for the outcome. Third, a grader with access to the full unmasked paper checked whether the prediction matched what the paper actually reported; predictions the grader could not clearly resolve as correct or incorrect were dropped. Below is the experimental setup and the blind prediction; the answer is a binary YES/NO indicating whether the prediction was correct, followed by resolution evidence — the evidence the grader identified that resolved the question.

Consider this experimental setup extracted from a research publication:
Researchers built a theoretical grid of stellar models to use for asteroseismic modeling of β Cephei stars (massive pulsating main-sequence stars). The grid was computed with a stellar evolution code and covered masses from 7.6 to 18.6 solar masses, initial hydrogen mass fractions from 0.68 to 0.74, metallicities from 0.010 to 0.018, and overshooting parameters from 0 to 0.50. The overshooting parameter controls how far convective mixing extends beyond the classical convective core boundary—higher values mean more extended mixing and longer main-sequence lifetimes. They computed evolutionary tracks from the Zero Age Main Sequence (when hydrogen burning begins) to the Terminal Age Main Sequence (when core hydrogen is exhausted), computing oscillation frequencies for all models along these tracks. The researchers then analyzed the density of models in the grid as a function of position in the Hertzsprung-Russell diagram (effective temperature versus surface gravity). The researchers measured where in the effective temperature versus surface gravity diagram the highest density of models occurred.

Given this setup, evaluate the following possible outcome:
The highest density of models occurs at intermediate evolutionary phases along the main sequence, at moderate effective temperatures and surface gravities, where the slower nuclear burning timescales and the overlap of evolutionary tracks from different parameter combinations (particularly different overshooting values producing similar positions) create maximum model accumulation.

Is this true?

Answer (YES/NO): NO